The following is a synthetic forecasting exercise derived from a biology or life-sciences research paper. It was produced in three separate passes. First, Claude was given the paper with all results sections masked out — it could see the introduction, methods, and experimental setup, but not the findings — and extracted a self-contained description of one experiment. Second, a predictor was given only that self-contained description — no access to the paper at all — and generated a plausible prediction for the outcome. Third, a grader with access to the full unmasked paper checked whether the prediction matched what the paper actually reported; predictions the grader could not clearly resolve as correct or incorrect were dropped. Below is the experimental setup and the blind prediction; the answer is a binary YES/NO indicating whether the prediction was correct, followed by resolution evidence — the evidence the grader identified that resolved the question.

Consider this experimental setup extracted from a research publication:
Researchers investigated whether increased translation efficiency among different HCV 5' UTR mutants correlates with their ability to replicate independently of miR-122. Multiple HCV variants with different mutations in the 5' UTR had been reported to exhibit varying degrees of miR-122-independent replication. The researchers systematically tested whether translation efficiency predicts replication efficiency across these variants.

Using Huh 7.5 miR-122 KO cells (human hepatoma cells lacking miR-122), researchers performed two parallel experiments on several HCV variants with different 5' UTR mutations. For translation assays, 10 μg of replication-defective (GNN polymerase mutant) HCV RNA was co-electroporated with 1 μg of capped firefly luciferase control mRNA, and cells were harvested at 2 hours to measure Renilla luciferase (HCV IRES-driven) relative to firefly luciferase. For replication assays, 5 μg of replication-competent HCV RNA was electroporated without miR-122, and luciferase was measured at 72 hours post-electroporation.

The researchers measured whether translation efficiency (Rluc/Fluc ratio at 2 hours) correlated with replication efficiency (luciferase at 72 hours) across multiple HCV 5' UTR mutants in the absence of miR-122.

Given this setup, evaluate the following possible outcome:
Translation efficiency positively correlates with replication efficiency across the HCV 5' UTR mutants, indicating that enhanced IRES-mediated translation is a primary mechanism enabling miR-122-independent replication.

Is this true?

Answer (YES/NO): YES